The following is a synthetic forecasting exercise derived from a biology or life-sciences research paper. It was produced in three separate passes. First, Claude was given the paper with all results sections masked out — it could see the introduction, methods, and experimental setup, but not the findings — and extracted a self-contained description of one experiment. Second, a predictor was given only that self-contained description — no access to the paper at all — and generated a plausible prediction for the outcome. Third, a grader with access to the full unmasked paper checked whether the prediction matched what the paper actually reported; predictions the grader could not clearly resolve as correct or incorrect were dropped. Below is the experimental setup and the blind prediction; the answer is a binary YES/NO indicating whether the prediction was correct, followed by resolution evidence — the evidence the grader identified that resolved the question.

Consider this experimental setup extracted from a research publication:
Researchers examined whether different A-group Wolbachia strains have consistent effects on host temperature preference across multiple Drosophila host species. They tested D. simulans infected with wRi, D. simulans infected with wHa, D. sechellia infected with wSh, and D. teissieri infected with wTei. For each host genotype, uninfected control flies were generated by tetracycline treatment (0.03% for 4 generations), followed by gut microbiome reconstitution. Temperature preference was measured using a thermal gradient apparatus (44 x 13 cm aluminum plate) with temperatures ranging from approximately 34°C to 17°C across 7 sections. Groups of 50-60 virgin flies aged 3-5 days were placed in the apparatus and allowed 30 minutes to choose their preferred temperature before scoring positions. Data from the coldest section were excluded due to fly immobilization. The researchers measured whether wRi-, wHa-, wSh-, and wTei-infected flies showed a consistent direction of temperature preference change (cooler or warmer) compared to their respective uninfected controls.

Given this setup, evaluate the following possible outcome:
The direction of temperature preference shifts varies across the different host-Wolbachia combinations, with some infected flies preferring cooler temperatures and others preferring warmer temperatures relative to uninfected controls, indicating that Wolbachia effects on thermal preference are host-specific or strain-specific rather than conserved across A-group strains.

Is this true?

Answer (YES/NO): NO